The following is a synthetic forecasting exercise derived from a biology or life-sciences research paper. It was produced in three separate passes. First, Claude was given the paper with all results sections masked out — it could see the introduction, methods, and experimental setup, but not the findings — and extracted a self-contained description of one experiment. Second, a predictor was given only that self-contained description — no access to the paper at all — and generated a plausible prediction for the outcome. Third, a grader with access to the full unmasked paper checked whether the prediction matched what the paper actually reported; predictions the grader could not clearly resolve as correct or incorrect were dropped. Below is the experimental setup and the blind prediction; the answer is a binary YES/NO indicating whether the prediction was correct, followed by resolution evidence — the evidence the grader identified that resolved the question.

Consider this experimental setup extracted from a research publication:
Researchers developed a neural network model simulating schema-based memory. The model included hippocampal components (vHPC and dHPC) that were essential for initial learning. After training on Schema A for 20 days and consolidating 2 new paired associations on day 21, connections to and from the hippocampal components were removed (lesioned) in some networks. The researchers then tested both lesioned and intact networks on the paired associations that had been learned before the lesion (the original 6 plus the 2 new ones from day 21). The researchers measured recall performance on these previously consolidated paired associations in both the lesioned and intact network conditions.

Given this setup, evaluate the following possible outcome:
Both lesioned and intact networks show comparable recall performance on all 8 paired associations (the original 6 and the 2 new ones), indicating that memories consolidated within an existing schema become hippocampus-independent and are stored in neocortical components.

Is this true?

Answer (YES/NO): YES